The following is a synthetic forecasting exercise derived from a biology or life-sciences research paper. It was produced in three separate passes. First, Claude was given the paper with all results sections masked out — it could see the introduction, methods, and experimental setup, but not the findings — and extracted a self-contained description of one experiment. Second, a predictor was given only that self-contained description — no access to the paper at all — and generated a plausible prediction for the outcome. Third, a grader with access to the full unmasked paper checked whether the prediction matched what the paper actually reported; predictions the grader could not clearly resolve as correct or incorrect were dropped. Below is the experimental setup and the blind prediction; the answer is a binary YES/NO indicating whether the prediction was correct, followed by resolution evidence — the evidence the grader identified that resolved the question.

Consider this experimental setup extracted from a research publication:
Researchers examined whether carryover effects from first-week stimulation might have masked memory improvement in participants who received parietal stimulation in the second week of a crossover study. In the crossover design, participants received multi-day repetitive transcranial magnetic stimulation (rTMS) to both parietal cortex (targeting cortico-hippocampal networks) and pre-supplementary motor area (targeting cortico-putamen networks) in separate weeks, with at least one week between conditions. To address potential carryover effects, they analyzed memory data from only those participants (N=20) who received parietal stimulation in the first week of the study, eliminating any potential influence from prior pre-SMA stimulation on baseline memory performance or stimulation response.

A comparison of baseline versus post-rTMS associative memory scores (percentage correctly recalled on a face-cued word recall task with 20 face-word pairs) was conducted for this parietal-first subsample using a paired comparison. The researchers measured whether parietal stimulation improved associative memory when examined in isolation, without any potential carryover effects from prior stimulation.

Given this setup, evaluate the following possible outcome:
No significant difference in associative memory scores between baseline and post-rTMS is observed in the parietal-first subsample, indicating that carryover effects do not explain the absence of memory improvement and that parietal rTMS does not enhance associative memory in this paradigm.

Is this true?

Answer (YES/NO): YES